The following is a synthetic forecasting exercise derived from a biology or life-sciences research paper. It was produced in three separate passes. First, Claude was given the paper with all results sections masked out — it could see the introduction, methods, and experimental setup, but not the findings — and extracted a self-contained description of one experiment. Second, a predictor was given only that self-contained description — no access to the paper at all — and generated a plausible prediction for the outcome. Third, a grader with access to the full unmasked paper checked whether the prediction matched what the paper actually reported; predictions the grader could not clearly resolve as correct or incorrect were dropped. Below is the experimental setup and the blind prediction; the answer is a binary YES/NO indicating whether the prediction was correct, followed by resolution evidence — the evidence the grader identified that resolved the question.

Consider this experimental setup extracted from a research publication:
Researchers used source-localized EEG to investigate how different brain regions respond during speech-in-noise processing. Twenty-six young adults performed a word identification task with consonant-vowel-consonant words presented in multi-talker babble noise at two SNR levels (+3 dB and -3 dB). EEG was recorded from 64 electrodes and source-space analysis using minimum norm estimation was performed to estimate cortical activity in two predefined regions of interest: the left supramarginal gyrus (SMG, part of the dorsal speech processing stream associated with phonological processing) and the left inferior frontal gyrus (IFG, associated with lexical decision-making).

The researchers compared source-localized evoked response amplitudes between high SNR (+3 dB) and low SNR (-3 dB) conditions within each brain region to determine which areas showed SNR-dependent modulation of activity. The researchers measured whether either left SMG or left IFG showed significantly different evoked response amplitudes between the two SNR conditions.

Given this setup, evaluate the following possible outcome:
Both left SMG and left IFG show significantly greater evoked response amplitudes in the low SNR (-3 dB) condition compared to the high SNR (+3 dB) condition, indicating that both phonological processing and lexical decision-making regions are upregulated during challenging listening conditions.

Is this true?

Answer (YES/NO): NO